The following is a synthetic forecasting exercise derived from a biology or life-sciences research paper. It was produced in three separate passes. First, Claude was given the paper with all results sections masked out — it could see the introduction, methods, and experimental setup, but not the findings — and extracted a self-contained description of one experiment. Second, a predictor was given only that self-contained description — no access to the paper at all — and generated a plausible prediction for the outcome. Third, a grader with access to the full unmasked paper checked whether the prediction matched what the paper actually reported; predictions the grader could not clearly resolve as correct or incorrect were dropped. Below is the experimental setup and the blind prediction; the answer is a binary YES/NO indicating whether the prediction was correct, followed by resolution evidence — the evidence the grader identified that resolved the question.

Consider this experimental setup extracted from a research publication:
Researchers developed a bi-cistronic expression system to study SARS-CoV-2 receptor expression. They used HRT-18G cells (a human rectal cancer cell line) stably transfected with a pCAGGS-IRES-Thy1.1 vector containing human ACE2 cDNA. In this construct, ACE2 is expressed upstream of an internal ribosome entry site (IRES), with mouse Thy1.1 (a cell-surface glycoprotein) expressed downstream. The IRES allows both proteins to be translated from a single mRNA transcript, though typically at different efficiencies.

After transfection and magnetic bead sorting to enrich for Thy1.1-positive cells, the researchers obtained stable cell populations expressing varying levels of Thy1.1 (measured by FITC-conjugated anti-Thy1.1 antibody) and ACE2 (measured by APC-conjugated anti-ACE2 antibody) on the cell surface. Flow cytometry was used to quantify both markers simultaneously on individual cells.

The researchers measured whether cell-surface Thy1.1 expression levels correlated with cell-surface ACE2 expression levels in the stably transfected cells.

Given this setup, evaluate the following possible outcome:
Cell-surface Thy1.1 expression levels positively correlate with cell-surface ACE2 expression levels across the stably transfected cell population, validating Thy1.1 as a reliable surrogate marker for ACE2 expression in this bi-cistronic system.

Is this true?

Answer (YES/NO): YES